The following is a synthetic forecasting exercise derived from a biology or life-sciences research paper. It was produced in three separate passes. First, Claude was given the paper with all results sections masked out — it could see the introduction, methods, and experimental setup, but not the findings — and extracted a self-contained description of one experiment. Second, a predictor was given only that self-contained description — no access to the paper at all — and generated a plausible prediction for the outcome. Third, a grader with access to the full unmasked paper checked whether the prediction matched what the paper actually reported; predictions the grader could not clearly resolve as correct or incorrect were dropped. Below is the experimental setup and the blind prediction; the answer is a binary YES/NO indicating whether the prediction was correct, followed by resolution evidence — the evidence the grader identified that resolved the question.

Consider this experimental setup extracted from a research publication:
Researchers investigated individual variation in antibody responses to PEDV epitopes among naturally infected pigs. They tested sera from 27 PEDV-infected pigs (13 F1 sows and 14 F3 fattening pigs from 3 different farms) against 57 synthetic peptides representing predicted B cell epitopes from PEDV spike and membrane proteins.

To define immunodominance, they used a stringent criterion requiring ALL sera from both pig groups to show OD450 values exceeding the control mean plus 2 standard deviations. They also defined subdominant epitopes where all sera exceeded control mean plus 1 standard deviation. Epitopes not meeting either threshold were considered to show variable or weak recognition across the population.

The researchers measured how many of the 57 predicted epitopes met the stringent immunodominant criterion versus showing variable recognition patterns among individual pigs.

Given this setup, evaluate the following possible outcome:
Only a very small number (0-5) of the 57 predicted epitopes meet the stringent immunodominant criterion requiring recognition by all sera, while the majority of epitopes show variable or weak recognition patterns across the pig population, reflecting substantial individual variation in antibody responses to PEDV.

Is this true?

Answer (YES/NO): NO